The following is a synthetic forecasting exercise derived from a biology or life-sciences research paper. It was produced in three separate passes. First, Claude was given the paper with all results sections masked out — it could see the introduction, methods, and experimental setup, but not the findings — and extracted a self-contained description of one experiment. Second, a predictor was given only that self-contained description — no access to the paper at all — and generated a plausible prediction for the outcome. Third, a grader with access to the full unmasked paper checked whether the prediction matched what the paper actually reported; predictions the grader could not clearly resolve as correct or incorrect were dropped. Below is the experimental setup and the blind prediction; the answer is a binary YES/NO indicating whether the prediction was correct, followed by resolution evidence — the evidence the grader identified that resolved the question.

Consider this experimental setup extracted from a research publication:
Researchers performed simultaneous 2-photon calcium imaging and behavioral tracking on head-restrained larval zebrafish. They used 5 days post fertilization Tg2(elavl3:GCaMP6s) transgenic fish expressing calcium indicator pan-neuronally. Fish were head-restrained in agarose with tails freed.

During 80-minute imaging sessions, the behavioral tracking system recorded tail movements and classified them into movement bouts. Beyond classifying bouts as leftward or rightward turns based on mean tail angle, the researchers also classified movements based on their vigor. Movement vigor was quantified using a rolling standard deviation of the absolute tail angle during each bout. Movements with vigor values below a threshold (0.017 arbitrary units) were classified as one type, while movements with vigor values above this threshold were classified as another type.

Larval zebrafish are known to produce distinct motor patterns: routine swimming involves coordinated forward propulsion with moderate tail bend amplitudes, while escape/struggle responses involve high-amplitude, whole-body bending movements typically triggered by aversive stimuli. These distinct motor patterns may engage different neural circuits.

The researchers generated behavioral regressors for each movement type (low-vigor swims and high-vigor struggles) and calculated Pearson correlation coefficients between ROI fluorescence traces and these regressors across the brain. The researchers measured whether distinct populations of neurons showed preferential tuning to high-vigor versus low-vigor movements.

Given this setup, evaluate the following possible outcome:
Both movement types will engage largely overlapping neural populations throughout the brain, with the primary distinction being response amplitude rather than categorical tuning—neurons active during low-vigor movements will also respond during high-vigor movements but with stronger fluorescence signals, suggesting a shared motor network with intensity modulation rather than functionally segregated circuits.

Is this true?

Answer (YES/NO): NO